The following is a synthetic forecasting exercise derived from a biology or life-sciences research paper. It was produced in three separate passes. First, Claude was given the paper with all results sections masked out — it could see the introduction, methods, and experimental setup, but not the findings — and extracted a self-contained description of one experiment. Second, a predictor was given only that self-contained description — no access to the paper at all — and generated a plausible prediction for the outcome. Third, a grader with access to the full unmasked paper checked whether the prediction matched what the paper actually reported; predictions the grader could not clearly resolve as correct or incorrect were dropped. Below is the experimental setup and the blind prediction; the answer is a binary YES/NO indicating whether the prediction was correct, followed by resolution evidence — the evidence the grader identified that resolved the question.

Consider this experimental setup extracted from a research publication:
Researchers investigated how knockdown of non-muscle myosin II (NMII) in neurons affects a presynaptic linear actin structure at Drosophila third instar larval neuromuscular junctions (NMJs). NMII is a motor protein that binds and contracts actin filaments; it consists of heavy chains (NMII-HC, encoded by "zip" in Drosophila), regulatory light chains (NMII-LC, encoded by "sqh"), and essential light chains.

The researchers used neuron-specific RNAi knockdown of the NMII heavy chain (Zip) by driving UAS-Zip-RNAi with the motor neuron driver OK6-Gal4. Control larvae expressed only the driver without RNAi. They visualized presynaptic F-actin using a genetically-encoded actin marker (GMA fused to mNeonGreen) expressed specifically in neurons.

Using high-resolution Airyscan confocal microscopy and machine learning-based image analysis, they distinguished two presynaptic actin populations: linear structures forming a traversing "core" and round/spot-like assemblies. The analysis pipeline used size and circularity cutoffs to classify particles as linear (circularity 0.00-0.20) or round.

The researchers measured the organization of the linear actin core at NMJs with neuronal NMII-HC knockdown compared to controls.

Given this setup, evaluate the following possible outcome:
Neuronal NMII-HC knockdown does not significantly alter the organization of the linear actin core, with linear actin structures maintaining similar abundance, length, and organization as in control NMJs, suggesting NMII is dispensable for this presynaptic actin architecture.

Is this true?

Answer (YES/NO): NO